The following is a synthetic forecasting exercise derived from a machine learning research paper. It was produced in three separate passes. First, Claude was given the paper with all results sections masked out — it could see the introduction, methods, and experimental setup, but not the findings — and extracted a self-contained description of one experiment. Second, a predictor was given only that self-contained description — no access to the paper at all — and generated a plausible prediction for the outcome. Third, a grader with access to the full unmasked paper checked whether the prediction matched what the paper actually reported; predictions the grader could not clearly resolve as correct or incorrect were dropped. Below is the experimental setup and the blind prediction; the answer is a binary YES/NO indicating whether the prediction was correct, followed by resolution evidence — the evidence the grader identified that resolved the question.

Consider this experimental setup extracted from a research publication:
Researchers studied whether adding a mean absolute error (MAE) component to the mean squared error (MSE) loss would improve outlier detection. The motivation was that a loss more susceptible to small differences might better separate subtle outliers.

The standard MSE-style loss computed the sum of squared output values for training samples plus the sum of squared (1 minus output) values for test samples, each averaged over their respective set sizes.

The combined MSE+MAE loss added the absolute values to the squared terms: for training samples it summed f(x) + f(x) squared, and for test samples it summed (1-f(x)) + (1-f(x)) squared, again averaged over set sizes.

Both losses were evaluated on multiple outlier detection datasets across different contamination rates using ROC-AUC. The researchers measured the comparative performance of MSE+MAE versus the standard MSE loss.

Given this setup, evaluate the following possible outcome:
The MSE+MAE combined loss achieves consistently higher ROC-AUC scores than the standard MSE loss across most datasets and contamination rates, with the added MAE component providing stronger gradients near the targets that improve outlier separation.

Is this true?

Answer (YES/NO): NO